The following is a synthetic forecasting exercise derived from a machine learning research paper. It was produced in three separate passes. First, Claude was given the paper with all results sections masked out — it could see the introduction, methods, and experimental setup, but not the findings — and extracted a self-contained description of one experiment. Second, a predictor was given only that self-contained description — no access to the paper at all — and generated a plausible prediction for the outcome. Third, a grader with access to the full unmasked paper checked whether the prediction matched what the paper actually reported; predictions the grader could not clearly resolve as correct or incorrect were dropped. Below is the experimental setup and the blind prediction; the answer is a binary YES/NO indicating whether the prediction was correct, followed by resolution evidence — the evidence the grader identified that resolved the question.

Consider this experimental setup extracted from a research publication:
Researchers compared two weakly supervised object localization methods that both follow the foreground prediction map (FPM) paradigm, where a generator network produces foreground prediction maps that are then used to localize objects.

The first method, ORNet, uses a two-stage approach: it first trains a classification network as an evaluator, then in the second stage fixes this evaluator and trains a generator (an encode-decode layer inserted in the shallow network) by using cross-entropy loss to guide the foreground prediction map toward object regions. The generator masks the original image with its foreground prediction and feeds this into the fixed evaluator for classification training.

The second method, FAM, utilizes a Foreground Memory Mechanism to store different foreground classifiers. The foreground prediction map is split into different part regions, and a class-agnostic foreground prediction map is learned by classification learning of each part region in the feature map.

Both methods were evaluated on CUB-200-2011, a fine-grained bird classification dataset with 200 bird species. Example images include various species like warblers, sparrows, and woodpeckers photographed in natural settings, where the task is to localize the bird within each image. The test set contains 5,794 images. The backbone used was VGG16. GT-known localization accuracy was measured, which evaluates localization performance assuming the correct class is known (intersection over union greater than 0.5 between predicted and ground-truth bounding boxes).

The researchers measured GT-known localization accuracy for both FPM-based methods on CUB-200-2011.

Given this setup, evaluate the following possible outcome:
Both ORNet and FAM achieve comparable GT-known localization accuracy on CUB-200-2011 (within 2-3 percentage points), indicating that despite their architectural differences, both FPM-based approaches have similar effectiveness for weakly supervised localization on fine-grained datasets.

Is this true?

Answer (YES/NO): NO